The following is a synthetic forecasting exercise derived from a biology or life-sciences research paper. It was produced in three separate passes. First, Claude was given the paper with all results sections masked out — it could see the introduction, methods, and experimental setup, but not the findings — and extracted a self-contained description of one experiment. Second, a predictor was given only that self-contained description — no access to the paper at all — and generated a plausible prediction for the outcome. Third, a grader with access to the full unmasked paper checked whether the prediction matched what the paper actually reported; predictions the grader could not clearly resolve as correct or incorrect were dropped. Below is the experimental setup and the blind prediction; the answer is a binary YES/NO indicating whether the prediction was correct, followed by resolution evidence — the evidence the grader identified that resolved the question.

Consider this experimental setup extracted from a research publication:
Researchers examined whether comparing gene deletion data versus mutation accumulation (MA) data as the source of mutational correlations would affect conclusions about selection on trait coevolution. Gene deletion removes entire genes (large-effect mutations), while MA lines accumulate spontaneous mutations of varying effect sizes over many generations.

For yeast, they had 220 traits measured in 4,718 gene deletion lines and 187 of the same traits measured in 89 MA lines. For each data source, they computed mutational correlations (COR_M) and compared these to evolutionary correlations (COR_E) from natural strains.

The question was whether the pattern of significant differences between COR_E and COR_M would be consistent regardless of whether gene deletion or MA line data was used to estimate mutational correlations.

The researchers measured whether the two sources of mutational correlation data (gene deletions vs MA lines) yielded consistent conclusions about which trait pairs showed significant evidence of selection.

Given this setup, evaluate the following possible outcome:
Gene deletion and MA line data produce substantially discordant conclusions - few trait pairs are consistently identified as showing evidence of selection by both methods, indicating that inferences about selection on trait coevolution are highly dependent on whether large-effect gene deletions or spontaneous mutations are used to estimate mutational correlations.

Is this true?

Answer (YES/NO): NO